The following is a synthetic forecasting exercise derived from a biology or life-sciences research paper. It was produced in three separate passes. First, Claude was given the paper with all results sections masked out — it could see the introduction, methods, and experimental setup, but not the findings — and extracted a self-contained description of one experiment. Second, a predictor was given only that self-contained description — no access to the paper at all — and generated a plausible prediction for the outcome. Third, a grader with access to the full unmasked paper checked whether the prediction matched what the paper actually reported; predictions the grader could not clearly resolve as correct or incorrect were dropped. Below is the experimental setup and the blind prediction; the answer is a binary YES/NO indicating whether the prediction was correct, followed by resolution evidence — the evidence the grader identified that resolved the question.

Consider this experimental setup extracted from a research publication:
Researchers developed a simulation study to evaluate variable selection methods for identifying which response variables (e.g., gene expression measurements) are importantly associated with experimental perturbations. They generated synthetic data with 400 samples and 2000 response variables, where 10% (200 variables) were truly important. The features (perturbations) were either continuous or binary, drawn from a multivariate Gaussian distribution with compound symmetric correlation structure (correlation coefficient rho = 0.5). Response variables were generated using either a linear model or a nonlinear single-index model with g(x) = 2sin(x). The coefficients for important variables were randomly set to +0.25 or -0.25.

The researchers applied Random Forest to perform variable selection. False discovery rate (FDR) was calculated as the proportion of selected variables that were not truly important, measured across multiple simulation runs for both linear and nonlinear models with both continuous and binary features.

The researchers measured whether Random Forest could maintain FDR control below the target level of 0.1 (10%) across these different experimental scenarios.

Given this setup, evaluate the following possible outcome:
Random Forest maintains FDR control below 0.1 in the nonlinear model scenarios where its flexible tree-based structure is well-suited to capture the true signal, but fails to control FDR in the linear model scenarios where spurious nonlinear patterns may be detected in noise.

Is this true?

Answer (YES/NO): NO